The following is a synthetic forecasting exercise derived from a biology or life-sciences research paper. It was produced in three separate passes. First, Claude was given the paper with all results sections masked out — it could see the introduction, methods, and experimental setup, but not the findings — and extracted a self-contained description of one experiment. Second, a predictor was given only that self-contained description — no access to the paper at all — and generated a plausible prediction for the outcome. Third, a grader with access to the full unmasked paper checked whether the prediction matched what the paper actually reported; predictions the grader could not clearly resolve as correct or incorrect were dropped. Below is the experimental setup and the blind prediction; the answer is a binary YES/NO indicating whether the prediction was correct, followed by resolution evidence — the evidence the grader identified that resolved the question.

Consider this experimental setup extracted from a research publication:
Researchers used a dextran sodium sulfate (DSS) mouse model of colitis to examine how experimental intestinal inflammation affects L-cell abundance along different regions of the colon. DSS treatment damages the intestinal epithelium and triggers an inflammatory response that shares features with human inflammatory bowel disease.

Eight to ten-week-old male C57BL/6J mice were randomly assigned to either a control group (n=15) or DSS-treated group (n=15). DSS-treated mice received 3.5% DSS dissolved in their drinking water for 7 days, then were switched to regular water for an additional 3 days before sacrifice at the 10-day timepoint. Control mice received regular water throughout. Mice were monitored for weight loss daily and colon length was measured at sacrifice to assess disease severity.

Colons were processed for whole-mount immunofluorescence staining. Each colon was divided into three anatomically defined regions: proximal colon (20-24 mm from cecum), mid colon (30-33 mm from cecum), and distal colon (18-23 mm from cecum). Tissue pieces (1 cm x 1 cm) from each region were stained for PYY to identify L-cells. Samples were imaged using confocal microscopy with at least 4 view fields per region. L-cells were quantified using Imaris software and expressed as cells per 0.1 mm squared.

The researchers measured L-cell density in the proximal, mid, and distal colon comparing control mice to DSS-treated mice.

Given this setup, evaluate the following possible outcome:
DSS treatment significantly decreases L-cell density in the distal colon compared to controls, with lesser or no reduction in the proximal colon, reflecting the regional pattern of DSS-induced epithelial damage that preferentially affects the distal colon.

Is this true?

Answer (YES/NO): NO